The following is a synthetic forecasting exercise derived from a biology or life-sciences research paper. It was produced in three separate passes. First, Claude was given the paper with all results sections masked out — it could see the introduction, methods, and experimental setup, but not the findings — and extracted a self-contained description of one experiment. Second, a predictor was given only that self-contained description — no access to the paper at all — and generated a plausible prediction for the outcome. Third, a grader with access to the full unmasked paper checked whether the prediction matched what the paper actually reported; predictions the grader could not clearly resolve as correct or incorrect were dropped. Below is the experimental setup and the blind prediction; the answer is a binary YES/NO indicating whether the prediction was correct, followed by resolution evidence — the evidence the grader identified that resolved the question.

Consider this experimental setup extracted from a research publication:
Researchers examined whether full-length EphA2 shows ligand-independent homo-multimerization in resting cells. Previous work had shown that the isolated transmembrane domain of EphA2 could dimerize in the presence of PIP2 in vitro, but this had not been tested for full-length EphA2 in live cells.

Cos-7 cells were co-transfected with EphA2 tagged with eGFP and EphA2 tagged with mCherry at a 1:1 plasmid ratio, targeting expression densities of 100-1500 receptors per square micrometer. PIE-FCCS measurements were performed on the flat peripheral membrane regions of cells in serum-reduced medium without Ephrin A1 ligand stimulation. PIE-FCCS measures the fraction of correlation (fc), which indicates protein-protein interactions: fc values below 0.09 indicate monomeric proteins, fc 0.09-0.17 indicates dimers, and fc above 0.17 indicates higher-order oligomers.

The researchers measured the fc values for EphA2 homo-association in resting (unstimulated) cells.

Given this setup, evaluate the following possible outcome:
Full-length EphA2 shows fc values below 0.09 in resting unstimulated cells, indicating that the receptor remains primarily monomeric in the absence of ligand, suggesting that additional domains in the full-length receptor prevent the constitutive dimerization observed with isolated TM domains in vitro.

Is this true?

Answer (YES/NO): NO